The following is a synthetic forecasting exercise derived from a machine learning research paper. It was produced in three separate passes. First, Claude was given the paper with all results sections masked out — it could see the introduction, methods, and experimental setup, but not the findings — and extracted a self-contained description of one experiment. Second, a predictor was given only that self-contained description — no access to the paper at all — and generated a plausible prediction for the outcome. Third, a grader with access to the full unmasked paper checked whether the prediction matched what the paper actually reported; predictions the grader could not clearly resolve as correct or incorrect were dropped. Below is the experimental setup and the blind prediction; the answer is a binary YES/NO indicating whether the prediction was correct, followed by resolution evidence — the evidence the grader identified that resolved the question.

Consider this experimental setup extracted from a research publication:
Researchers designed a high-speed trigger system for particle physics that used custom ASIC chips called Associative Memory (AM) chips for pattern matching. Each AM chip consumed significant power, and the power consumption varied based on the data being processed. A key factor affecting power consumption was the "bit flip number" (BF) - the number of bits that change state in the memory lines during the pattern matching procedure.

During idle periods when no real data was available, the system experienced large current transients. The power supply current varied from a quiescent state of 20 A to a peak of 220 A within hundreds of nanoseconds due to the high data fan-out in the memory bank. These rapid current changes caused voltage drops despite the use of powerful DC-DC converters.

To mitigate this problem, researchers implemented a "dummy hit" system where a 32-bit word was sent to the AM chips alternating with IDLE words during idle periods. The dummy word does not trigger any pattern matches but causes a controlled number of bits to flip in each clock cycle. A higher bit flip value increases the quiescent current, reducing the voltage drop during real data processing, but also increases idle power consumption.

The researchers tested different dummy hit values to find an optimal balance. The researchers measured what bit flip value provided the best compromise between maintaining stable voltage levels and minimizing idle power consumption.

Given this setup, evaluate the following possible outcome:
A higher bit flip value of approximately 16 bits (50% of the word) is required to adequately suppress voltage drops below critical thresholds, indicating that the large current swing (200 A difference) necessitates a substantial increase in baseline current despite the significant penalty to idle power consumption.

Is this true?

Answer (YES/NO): NO